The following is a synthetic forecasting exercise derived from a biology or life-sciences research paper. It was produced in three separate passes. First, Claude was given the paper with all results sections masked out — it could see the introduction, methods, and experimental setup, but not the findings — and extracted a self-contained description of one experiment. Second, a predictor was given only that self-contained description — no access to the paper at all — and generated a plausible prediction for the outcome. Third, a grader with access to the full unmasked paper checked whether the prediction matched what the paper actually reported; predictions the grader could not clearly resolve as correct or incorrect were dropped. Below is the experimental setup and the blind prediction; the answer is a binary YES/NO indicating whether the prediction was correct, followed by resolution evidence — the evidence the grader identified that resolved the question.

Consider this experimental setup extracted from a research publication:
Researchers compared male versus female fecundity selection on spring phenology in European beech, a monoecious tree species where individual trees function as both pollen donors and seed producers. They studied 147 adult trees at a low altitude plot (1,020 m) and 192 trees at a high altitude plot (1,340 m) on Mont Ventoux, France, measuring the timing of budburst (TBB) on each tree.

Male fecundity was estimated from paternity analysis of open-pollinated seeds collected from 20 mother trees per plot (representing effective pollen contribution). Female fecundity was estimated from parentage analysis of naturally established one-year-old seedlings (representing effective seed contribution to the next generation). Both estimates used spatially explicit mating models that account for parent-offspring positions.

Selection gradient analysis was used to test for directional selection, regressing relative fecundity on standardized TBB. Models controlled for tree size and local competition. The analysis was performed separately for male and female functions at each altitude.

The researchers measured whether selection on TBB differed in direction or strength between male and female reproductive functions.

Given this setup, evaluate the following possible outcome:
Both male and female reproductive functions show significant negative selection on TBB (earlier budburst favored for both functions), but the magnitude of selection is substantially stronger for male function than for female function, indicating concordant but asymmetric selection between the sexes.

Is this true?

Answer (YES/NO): NO